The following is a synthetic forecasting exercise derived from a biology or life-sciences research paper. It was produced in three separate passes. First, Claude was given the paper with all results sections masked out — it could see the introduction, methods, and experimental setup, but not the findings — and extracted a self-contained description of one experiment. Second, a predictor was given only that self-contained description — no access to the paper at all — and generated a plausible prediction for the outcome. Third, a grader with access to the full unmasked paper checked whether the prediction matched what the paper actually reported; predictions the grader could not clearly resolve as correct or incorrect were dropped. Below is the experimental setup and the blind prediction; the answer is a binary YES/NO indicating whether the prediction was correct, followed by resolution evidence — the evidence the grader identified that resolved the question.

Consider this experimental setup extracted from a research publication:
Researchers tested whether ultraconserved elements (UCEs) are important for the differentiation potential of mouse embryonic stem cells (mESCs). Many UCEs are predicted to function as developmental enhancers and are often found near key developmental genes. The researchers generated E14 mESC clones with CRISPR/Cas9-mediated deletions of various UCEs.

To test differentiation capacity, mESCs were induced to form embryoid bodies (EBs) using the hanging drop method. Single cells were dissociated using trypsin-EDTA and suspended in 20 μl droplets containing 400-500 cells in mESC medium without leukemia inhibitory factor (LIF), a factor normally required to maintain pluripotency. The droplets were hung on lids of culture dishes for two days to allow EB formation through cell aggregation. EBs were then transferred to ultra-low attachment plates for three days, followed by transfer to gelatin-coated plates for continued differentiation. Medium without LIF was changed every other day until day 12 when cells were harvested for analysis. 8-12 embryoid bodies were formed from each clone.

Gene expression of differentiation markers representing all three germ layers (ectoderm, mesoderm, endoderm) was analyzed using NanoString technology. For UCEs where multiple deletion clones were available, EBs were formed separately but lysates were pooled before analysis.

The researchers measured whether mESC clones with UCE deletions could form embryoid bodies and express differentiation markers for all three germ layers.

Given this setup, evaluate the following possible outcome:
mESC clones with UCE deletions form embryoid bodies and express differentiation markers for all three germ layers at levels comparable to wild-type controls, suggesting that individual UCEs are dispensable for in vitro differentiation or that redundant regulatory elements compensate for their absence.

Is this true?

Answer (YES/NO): YES